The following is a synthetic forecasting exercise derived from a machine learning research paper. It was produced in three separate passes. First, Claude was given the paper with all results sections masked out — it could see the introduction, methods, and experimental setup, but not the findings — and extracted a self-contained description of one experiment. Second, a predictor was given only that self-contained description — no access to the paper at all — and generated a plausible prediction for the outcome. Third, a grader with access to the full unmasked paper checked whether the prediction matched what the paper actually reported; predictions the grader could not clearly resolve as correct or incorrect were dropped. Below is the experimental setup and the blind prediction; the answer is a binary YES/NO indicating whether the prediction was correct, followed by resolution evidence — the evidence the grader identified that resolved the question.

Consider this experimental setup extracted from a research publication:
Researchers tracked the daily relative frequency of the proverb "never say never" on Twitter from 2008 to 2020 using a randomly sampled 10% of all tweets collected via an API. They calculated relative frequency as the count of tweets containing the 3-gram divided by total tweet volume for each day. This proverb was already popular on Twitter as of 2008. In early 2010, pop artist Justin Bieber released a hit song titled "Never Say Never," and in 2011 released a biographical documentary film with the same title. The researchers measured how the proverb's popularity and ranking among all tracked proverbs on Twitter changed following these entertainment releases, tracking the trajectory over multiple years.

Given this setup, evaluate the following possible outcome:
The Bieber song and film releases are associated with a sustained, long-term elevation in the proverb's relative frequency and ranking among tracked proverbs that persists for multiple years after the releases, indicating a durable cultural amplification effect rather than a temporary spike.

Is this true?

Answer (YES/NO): YES